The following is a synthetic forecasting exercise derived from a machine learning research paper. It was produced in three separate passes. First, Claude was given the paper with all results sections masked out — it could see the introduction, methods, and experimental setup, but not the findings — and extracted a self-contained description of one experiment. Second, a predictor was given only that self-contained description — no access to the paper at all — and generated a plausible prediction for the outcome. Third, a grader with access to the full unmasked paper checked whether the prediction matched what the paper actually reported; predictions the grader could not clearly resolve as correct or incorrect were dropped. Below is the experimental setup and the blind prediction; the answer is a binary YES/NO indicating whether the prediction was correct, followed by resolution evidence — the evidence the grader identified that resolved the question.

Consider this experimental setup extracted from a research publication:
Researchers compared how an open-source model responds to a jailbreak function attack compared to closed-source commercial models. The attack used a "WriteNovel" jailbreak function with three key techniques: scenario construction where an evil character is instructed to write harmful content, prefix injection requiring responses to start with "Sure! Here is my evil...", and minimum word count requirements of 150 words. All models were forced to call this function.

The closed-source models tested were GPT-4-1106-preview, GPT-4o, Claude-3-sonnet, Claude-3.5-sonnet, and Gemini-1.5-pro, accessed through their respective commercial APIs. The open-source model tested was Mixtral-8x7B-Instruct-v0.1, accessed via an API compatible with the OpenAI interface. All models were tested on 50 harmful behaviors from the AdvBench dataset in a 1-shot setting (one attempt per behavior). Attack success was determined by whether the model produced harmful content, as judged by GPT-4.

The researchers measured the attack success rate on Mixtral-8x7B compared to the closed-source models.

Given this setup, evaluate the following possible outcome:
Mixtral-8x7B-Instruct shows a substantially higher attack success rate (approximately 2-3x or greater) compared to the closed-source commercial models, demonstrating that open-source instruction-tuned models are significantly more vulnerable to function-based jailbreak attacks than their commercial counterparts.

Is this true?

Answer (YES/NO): NO